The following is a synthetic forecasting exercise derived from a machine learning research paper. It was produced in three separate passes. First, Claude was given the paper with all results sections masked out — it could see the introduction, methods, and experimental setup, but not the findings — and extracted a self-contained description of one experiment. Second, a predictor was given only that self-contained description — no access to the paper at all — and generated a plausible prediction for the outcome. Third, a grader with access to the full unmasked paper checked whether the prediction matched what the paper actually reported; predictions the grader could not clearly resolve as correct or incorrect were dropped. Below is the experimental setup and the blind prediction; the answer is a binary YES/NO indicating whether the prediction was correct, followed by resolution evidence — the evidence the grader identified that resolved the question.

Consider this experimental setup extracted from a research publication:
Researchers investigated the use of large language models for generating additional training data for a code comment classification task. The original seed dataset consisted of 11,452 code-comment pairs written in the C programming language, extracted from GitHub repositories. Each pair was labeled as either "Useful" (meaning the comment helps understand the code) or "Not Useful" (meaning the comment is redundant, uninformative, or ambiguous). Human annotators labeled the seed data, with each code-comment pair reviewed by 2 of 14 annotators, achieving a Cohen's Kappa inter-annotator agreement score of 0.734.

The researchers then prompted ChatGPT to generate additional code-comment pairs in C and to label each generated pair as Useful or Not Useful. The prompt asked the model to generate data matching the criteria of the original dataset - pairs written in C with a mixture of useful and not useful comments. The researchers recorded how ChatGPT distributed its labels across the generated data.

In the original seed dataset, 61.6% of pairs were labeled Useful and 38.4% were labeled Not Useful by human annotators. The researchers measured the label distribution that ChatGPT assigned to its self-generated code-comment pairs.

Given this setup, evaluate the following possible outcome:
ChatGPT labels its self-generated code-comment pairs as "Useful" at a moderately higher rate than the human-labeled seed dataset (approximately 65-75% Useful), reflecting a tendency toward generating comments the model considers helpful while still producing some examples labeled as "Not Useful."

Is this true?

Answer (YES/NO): NO